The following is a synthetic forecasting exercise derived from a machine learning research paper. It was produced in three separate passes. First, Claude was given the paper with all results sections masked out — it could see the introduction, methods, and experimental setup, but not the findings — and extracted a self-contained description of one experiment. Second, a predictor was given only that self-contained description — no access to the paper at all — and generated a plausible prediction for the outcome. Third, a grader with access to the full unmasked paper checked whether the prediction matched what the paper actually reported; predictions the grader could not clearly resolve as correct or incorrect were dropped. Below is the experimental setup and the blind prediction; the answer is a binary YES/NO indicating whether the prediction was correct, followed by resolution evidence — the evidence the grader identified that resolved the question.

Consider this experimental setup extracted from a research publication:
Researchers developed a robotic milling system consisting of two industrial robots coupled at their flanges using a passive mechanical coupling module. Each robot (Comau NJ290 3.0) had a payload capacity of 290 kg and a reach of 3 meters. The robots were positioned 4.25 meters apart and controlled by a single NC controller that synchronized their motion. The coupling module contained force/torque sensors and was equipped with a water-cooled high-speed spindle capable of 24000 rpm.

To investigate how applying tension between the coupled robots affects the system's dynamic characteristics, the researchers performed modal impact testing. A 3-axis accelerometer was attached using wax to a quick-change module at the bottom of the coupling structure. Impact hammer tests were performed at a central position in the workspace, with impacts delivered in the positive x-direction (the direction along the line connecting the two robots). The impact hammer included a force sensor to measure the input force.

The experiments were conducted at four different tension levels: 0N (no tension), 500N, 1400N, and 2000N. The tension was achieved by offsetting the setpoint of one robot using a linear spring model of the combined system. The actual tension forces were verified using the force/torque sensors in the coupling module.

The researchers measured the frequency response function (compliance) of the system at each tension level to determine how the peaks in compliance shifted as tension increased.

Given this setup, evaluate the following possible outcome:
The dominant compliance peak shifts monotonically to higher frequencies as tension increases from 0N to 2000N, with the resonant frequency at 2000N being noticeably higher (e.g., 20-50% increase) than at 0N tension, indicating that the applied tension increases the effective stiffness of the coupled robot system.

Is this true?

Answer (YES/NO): YES